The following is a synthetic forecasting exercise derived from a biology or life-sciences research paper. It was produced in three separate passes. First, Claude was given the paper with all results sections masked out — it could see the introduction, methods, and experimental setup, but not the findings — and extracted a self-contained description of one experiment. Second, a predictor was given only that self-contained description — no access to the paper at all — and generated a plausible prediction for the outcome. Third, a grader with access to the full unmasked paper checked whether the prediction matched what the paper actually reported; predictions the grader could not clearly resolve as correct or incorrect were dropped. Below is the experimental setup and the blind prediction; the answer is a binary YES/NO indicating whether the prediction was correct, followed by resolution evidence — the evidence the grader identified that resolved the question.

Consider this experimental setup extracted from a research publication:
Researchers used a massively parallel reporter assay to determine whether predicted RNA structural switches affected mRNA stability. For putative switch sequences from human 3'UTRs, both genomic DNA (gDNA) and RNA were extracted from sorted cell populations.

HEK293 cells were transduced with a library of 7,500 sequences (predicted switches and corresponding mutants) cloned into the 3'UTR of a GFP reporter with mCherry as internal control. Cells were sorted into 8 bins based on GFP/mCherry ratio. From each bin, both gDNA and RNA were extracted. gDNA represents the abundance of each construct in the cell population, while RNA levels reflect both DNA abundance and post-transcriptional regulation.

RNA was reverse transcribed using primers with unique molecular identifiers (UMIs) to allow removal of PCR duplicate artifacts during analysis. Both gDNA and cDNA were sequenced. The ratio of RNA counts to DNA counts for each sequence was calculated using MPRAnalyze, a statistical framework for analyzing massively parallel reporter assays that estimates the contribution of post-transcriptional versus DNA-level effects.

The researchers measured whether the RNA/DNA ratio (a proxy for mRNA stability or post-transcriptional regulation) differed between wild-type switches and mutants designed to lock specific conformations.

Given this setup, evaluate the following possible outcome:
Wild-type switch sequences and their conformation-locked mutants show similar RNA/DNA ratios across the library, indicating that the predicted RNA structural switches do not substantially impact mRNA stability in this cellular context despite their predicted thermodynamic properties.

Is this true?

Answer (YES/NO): NO